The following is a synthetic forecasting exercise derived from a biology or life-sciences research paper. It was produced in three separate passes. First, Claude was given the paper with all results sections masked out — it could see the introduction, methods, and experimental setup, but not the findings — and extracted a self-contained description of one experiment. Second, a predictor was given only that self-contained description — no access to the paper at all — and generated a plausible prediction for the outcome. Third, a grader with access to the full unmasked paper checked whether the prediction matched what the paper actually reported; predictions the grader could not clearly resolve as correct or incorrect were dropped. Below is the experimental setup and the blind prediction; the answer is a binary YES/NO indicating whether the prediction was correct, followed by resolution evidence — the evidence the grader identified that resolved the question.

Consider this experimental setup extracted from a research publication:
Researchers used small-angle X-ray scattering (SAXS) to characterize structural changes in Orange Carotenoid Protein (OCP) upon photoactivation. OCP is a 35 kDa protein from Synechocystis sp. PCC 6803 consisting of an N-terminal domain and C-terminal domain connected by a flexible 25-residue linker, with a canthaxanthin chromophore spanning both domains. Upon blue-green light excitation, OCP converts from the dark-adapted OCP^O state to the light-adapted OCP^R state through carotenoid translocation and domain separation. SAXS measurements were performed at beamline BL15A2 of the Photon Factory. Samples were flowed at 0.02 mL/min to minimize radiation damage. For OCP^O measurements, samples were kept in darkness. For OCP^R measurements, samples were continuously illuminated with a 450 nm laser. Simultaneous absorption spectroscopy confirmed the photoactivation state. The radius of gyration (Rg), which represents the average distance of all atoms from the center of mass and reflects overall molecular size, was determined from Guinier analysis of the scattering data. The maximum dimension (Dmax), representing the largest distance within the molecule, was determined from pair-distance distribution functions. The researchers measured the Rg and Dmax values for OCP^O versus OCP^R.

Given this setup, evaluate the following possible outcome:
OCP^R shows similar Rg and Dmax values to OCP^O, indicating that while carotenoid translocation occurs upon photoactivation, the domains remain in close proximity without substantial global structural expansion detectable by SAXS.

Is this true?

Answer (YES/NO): NO